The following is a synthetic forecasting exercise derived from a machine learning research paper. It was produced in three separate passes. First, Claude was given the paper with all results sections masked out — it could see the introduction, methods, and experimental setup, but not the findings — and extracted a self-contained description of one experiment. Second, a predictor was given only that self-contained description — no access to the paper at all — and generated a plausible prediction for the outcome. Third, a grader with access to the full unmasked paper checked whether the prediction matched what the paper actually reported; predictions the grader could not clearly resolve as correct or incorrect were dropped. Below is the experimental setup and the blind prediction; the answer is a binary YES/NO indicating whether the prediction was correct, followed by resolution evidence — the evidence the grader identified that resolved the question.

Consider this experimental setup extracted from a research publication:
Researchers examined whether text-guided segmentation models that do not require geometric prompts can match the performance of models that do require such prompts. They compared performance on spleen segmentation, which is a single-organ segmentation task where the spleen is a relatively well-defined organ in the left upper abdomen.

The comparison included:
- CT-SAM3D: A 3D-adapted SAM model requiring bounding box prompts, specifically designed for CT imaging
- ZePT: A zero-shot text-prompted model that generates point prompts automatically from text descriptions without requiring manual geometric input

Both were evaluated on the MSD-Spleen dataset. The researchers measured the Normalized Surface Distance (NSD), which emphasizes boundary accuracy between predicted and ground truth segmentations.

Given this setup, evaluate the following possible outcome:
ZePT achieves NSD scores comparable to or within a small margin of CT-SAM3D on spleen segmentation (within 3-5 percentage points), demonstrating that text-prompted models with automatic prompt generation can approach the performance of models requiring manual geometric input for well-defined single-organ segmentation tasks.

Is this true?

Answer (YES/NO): NO